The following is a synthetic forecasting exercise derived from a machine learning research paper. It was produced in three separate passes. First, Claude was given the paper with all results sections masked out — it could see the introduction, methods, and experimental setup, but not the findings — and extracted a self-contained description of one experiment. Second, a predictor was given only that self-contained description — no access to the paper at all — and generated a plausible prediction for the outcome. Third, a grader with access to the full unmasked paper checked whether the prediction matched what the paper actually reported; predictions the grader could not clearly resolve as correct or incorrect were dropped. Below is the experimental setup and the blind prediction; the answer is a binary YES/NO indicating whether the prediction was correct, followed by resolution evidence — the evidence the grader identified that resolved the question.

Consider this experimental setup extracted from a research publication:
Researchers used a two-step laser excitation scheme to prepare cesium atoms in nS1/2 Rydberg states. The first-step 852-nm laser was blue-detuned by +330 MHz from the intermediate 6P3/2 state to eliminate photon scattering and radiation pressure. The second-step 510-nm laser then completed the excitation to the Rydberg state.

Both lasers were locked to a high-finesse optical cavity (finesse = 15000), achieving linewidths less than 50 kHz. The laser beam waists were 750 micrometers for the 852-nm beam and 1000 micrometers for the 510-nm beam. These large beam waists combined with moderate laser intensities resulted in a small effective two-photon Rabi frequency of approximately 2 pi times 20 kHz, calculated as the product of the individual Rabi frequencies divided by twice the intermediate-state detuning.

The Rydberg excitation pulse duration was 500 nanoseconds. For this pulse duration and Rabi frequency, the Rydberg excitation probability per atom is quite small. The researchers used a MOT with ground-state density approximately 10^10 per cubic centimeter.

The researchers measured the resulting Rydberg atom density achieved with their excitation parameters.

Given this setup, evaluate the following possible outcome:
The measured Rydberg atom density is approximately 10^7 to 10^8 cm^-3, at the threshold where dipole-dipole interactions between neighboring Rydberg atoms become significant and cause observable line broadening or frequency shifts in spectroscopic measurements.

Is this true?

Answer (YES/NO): NO